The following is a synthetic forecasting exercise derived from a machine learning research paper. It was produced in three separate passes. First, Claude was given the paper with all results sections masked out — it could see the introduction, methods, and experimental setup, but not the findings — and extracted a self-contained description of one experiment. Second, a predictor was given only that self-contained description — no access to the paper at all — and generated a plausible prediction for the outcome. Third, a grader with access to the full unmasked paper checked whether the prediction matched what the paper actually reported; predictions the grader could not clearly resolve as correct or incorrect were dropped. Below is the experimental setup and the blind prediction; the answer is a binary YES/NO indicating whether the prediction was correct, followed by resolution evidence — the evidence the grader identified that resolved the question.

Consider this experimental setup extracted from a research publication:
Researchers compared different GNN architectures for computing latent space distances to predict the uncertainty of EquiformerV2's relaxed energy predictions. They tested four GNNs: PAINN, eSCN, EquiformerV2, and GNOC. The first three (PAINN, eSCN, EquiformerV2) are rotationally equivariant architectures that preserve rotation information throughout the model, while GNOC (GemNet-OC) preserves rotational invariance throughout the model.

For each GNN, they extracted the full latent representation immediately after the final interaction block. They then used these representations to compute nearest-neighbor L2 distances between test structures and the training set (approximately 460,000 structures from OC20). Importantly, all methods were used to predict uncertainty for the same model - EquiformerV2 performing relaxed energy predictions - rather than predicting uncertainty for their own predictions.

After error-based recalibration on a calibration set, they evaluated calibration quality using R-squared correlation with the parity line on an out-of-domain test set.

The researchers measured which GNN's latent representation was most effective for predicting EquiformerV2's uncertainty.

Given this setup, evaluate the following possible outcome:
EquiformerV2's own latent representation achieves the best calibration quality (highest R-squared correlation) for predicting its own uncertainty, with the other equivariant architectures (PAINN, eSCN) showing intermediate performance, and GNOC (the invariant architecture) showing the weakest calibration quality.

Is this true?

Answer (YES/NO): NO